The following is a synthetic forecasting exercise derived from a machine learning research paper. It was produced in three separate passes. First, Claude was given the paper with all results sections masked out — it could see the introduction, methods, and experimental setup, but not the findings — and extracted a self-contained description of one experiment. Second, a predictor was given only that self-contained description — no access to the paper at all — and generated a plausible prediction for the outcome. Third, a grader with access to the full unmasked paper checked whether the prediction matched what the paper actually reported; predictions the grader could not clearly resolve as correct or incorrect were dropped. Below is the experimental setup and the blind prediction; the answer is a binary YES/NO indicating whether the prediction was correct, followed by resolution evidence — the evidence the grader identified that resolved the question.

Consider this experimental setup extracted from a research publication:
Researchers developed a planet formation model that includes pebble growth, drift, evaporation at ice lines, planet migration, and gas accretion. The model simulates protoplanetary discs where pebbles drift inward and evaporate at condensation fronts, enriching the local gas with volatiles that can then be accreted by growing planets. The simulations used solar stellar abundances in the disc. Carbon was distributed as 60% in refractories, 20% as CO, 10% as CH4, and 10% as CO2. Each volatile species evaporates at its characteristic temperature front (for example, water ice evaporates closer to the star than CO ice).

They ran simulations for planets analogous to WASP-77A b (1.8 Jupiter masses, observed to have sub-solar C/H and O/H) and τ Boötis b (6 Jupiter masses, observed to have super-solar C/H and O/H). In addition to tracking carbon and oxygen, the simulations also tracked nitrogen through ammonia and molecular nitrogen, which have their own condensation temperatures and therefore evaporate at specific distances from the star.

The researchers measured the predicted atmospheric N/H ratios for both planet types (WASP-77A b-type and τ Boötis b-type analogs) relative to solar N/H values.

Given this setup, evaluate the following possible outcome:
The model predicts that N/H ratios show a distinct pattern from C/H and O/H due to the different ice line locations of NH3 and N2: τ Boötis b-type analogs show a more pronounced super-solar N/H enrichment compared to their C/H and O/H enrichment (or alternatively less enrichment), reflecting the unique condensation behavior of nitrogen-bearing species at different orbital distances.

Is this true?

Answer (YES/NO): NO